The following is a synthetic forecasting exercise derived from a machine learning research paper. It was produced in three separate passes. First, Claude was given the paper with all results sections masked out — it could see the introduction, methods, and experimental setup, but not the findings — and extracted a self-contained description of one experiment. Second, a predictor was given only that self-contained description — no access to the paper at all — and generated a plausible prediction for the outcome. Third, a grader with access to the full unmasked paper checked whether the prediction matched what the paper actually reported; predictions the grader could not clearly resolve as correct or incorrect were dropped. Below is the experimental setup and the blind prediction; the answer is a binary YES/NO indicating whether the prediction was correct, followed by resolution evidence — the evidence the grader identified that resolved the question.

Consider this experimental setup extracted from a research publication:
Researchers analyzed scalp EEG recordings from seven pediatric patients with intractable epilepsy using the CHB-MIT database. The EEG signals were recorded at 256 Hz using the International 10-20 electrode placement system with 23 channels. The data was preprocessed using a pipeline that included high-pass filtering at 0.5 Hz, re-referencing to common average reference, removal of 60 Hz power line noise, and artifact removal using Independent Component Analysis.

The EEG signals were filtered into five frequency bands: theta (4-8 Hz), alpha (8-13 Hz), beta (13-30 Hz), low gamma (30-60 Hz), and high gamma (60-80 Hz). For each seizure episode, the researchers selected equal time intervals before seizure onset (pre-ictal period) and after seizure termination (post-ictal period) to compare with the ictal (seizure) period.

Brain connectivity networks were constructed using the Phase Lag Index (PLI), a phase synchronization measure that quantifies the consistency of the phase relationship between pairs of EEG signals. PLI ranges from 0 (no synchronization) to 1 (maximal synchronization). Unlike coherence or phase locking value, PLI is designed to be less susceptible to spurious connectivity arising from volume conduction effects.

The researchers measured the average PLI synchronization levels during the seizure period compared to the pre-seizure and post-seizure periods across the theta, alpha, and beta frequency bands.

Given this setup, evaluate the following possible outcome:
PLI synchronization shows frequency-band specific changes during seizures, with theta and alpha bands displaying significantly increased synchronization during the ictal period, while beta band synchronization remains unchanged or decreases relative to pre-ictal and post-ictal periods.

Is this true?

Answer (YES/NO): NO